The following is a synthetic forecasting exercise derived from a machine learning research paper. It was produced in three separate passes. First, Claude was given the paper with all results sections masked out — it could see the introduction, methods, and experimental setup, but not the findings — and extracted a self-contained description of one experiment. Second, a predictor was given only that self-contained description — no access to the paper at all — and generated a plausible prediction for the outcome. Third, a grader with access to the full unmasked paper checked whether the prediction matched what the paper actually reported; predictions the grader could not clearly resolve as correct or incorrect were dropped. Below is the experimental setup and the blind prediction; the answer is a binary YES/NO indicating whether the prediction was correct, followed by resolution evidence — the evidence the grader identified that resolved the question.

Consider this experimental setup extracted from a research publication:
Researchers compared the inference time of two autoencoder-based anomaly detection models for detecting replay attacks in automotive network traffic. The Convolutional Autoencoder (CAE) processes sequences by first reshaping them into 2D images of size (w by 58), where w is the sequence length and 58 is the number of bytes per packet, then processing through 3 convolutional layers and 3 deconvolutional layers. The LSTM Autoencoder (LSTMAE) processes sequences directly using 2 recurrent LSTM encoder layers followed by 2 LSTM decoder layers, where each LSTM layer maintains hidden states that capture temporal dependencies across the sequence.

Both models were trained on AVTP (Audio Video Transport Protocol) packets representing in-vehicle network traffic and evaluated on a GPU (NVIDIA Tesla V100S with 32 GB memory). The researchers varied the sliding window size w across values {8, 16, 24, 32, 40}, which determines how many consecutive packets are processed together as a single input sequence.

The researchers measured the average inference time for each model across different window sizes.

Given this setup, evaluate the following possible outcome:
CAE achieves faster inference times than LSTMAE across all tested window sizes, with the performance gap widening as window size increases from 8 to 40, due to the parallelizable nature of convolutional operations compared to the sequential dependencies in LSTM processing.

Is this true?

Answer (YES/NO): YES